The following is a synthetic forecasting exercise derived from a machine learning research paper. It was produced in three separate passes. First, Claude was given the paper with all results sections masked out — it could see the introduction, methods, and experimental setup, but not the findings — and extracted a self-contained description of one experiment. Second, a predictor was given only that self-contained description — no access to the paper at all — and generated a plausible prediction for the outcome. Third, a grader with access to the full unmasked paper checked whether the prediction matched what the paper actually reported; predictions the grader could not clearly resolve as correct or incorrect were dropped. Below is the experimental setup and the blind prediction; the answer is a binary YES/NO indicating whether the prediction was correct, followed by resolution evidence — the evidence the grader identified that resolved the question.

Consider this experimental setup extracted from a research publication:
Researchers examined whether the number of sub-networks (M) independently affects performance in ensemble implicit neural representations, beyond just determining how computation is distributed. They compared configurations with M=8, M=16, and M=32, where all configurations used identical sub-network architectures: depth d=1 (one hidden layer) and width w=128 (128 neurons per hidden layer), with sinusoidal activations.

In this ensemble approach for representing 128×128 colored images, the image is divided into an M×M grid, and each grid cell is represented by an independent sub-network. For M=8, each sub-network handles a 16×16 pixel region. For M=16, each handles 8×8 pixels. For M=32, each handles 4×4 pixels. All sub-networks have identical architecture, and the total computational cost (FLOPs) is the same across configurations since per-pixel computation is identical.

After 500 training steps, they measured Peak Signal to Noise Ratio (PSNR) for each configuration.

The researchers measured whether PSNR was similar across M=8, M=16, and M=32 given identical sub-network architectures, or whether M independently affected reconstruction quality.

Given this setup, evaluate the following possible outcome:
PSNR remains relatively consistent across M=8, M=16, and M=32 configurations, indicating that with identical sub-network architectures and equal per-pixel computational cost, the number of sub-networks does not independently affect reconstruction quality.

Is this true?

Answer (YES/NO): NO